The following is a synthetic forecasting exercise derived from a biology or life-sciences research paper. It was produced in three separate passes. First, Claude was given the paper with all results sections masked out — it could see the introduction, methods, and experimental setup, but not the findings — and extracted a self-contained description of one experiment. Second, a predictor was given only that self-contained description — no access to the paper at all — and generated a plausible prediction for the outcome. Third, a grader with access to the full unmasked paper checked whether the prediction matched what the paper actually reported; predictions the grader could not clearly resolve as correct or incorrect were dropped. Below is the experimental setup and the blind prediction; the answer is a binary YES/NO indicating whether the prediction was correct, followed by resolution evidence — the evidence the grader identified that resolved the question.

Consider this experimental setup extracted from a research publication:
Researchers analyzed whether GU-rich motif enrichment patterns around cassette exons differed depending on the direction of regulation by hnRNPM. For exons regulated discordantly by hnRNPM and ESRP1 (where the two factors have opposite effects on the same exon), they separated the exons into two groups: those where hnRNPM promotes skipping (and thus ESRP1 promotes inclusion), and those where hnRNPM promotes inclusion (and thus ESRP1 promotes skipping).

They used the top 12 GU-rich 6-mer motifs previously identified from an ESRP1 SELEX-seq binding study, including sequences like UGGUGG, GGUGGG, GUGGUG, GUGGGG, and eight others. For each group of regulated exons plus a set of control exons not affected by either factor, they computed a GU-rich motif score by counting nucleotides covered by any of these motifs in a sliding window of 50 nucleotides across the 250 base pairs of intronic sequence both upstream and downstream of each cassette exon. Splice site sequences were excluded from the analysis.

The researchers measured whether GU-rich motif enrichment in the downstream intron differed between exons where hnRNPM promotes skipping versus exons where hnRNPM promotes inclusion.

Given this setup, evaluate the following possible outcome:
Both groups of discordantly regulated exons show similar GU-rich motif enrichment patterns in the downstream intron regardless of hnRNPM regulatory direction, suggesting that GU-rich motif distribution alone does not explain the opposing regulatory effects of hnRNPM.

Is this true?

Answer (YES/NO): NO